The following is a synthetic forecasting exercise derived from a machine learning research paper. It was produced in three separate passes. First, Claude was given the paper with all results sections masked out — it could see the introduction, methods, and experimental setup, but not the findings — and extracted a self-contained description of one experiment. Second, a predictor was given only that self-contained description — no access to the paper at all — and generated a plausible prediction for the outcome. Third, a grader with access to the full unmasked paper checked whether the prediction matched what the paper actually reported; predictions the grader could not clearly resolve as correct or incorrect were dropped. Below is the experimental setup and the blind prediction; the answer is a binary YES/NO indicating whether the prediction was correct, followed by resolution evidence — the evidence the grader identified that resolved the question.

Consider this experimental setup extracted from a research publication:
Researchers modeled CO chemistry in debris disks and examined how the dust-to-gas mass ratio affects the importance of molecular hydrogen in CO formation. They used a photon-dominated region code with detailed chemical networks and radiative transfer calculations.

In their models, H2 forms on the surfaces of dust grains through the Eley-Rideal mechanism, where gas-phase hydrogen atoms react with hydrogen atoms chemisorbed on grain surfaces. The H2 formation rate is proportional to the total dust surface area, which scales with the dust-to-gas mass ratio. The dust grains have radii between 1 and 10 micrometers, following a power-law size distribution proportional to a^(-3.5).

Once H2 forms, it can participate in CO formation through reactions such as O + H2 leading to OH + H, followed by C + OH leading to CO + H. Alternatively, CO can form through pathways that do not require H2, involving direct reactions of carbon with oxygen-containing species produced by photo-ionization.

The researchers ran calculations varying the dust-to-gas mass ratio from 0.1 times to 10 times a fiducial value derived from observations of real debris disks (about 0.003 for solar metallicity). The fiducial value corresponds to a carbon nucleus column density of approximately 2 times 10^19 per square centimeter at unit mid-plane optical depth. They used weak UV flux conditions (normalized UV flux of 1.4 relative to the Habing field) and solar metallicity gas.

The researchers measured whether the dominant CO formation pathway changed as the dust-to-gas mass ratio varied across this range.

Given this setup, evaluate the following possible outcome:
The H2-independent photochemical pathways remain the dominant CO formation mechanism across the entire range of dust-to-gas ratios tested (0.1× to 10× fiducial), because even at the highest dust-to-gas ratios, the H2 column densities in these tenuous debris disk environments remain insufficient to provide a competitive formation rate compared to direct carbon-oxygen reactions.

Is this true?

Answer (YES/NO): NO